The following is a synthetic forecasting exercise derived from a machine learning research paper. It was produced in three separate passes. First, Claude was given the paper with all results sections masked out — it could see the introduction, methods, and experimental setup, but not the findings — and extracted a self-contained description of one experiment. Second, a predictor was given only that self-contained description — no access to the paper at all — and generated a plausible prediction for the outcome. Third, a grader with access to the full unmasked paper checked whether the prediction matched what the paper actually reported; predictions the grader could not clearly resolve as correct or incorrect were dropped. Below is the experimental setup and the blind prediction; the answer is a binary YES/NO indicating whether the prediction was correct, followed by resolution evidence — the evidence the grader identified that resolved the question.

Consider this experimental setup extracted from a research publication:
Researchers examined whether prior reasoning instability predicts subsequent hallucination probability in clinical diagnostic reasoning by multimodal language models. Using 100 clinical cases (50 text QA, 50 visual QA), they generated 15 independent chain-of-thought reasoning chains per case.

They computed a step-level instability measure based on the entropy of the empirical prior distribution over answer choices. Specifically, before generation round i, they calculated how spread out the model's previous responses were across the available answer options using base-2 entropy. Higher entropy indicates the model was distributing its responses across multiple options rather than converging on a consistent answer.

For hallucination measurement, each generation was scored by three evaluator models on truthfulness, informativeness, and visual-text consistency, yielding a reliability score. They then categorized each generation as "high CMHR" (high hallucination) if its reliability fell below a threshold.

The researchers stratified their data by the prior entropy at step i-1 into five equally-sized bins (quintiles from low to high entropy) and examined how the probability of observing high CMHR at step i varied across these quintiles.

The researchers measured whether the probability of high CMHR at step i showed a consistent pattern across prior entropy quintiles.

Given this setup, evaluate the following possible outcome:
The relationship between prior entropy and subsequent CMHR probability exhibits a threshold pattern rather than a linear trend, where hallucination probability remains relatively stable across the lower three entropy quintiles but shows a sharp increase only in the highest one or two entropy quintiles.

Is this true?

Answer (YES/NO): NO